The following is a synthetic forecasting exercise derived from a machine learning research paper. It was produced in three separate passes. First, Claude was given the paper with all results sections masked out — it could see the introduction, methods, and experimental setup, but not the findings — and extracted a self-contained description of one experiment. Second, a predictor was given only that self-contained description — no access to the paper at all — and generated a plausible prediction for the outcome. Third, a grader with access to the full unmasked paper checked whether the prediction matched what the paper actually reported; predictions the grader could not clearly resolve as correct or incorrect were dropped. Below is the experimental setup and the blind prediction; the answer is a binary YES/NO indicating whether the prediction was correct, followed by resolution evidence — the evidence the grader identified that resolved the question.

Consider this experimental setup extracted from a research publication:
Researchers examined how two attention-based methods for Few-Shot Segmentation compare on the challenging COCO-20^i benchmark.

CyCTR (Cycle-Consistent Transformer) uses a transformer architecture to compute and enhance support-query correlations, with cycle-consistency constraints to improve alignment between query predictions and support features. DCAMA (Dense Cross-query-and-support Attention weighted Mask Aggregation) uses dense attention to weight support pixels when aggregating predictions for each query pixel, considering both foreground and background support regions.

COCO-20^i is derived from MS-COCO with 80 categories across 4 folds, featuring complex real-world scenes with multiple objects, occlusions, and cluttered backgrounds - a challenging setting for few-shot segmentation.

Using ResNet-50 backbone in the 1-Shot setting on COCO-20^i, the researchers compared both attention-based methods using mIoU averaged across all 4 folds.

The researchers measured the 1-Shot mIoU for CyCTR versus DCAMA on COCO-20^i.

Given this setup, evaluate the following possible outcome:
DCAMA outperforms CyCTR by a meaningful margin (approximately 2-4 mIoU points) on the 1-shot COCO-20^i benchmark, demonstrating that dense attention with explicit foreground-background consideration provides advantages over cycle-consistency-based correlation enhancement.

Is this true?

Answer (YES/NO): YES